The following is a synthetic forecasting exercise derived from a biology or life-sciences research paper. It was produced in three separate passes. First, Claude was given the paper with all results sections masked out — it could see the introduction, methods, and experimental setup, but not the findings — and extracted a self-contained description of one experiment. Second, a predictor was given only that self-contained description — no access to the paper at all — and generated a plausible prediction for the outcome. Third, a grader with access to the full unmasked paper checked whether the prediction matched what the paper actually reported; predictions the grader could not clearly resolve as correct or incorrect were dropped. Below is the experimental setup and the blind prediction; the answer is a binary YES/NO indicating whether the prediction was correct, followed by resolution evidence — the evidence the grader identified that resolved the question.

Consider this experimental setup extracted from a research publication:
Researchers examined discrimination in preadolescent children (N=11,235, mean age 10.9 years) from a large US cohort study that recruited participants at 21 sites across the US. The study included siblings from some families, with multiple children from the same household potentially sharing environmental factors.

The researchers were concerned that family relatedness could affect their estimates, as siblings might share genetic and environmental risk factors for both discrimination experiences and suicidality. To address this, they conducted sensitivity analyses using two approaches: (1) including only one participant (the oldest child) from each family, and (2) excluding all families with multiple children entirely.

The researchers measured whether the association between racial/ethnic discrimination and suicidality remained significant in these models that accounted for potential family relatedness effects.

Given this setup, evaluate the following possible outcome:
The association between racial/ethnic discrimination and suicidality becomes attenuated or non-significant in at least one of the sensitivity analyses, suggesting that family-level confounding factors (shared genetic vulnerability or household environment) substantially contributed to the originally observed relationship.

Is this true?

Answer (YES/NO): NO